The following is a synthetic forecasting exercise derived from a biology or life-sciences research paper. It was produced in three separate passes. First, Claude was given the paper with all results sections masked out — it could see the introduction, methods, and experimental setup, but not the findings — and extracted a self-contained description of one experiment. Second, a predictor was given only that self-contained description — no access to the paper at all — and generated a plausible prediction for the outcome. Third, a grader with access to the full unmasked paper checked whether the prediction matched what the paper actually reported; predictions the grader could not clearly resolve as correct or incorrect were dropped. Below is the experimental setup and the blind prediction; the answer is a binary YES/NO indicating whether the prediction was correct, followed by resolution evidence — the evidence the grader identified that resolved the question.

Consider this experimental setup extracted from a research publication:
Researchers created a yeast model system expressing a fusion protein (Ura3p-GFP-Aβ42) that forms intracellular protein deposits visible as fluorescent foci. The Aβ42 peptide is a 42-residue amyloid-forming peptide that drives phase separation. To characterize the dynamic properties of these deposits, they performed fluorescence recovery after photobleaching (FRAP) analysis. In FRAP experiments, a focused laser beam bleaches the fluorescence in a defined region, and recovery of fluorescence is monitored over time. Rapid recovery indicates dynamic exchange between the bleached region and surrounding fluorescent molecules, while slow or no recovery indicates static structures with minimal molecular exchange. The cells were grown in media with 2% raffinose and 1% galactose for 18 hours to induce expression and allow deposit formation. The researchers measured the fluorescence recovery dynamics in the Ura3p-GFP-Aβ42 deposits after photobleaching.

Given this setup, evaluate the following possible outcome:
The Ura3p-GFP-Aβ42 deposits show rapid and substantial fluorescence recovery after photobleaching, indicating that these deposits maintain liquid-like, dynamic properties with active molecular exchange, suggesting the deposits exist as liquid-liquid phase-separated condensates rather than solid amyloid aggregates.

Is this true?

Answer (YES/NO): NO